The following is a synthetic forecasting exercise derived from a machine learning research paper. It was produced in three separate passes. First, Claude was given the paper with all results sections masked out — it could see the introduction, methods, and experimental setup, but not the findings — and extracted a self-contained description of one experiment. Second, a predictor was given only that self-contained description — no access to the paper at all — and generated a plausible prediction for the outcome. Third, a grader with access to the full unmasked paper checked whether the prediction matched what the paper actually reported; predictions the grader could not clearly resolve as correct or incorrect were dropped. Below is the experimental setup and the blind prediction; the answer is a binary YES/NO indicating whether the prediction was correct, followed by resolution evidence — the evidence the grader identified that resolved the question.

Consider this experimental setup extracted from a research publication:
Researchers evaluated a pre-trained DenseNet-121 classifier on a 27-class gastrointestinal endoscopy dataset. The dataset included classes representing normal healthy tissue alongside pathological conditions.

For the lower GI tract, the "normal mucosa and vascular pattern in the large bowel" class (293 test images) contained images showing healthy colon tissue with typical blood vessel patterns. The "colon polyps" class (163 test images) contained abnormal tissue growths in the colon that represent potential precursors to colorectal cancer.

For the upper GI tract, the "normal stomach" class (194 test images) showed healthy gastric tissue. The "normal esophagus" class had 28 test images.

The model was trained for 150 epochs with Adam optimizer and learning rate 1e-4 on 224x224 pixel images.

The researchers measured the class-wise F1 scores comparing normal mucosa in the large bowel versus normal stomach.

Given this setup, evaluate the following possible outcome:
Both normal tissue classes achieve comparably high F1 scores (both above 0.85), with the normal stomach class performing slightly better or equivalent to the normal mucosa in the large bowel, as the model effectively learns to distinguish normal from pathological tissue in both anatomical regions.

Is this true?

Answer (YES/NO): NO